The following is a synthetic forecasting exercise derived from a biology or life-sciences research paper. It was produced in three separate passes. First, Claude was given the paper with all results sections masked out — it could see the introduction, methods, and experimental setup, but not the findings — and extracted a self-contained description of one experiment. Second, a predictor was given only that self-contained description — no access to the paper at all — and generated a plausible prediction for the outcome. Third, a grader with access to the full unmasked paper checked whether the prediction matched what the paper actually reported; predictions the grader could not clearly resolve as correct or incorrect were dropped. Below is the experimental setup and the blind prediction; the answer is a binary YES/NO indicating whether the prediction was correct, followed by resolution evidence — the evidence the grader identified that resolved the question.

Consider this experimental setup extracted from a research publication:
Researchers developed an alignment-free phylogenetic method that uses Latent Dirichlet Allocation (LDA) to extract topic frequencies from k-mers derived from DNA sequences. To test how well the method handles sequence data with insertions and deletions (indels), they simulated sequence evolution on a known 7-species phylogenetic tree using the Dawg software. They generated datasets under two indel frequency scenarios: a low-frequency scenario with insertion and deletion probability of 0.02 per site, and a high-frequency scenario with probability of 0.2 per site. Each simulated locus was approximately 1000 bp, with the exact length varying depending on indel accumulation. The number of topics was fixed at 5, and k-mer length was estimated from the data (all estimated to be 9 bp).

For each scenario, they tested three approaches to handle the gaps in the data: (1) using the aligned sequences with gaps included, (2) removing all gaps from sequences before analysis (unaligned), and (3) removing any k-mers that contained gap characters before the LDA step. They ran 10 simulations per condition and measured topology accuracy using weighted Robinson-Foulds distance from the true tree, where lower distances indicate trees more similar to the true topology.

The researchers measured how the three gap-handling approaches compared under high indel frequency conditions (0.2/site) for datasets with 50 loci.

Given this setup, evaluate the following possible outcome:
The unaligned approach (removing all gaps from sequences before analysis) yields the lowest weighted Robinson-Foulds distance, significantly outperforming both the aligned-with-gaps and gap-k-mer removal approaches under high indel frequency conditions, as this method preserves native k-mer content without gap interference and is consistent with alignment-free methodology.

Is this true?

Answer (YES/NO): NO